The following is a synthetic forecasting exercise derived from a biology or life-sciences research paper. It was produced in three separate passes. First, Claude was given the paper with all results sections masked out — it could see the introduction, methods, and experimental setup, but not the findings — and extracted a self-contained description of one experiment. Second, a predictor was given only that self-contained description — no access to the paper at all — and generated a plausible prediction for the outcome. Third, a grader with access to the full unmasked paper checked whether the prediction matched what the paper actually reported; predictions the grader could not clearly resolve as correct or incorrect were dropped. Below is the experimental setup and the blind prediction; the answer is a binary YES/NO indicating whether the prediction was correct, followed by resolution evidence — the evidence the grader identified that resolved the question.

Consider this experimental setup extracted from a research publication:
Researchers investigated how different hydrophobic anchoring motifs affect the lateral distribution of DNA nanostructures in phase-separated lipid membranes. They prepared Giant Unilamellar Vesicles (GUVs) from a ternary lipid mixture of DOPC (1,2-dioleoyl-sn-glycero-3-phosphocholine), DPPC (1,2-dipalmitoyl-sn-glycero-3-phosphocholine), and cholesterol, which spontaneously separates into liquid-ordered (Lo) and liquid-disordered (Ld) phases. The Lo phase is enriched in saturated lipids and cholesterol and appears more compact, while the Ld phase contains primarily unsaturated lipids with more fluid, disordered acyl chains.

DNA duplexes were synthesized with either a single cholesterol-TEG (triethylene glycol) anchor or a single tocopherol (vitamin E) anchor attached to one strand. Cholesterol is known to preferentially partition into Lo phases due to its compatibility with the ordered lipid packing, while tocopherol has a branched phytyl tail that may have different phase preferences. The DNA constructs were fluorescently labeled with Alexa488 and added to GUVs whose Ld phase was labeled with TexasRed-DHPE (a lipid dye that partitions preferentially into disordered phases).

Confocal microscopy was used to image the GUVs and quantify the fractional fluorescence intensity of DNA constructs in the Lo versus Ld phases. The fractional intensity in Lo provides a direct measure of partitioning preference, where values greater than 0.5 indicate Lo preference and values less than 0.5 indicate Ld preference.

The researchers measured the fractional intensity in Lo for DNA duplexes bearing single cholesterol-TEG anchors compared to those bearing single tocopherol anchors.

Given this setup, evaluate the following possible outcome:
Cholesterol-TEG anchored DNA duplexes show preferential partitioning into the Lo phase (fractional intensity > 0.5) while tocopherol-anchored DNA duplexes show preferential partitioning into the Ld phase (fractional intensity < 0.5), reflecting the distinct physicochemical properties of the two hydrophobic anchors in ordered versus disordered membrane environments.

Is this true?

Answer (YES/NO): YES